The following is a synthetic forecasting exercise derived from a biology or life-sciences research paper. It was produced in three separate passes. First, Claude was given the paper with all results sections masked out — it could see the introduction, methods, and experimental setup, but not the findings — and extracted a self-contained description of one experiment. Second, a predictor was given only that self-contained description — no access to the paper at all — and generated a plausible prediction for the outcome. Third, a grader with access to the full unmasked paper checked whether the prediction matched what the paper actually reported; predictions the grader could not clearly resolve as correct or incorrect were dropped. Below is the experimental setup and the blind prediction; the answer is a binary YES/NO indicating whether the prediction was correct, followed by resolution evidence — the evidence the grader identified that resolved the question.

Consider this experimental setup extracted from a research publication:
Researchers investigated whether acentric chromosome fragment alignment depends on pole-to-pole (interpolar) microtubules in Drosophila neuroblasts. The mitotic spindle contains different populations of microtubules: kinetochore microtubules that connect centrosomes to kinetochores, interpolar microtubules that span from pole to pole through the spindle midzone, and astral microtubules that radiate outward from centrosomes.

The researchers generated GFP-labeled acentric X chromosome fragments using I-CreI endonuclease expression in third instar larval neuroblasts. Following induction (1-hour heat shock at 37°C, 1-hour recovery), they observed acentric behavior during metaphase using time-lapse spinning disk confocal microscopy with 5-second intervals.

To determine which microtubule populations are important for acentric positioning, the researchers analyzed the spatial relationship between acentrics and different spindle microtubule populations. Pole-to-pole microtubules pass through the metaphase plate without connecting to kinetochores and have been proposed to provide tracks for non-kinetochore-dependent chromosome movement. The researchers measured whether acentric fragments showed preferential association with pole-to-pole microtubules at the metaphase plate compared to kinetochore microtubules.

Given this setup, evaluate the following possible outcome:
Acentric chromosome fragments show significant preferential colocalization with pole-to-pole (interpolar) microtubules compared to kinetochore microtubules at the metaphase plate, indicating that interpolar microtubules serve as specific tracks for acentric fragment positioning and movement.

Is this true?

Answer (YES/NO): YES